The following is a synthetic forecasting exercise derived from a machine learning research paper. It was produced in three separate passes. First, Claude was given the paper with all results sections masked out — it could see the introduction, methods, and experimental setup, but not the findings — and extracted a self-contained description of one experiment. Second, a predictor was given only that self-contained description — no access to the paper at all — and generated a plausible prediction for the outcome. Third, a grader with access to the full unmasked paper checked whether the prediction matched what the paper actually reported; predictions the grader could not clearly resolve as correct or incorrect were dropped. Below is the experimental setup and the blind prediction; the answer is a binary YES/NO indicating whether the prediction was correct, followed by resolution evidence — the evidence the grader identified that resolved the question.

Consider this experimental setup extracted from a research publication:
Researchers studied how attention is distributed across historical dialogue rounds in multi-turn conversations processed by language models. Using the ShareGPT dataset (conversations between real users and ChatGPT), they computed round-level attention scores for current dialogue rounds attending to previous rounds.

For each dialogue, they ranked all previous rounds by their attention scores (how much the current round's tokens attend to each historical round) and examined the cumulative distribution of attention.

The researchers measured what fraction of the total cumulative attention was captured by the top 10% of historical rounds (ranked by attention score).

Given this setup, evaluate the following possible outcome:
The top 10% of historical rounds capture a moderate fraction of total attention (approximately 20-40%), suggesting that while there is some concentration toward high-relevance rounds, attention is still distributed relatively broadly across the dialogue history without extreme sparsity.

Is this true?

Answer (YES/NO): NO